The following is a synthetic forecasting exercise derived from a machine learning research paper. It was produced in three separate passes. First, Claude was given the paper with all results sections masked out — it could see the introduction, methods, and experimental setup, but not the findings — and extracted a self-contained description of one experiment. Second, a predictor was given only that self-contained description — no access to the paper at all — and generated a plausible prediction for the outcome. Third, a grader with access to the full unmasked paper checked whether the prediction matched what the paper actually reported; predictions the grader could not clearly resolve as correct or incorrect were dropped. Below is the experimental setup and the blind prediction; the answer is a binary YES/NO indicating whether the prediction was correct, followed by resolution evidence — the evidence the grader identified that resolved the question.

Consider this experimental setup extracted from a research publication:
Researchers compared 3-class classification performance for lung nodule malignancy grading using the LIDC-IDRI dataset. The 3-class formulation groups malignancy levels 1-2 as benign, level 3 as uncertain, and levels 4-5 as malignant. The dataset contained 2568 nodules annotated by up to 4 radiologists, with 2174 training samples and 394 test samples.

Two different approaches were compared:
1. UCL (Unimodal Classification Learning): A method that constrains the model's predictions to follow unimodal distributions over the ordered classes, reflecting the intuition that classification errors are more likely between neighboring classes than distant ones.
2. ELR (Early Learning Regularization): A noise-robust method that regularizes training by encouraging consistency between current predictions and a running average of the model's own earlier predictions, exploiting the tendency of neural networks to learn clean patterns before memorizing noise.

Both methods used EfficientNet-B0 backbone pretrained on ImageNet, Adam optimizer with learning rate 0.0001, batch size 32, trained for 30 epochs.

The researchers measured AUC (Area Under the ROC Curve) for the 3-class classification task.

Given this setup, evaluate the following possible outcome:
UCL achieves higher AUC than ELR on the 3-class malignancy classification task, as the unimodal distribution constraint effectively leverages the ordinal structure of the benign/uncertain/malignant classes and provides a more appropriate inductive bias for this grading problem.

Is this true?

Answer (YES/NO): NO